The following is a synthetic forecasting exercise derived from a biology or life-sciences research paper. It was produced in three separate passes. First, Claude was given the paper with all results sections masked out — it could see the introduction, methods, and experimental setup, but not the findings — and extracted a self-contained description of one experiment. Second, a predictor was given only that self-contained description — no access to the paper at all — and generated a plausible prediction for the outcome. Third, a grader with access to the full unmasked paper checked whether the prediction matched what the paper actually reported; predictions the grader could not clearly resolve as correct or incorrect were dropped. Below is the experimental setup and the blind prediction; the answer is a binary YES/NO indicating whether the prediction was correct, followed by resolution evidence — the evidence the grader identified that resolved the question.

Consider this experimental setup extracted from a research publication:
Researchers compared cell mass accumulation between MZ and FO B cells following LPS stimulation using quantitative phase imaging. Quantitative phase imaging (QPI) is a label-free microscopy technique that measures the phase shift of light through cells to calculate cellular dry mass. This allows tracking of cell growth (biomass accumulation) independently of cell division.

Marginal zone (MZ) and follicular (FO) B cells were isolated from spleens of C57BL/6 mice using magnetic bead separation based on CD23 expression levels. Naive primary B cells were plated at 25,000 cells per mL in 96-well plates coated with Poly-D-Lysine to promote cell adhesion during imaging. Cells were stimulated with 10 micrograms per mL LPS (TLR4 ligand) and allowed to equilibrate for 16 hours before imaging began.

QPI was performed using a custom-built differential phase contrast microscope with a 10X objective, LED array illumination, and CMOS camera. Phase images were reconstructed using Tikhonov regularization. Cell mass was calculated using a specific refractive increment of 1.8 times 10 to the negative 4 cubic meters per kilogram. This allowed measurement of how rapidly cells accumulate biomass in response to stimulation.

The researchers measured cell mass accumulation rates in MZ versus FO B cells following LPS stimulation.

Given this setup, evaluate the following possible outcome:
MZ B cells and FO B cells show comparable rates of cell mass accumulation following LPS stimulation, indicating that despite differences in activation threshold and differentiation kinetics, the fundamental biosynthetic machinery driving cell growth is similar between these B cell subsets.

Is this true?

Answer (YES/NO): YES